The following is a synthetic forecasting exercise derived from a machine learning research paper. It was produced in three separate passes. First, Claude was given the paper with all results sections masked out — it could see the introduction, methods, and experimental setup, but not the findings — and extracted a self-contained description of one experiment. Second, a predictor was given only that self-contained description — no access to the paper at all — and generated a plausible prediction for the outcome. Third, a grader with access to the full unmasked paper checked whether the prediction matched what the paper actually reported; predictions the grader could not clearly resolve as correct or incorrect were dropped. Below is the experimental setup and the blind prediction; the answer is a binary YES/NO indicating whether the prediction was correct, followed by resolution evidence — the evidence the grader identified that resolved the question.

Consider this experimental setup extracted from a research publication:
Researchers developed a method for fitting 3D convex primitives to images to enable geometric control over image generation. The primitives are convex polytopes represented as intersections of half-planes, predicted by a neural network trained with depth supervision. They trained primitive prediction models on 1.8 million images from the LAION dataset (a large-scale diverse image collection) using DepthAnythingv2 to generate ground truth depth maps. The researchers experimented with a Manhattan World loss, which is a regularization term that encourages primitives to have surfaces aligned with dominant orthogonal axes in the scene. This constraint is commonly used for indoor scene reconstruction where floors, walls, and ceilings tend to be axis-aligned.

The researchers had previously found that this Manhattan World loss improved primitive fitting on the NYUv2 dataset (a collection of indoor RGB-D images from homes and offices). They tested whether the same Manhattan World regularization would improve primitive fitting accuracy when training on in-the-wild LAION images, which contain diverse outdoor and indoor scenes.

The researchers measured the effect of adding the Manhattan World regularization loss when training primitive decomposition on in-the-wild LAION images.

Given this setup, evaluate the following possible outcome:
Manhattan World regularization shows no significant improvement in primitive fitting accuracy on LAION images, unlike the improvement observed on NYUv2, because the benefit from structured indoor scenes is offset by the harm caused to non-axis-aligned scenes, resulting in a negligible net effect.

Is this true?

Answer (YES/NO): YES